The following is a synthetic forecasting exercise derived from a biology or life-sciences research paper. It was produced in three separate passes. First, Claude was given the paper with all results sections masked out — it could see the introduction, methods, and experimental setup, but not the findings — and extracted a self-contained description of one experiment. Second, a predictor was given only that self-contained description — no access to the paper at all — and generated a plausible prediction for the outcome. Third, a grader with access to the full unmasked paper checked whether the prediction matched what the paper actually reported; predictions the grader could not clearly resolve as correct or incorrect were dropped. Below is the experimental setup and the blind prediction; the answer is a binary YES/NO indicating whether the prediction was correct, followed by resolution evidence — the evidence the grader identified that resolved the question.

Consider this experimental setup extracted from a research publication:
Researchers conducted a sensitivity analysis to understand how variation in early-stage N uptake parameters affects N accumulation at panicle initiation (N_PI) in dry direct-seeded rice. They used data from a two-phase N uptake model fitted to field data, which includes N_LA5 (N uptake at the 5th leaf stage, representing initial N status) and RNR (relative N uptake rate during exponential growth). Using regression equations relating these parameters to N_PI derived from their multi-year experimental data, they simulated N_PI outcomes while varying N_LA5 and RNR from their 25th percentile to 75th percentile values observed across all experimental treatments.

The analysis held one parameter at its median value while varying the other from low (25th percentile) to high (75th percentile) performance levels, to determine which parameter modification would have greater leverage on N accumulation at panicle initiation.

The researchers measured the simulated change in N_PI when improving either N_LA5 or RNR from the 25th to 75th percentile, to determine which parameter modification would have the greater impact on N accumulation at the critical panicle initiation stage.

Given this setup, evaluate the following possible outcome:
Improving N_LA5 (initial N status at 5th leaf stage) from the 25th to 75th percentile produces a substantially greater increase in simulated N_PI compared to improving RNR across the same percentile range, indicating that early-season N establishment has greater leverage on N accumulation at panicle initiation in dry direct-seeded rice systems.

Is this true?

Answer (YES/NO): NO